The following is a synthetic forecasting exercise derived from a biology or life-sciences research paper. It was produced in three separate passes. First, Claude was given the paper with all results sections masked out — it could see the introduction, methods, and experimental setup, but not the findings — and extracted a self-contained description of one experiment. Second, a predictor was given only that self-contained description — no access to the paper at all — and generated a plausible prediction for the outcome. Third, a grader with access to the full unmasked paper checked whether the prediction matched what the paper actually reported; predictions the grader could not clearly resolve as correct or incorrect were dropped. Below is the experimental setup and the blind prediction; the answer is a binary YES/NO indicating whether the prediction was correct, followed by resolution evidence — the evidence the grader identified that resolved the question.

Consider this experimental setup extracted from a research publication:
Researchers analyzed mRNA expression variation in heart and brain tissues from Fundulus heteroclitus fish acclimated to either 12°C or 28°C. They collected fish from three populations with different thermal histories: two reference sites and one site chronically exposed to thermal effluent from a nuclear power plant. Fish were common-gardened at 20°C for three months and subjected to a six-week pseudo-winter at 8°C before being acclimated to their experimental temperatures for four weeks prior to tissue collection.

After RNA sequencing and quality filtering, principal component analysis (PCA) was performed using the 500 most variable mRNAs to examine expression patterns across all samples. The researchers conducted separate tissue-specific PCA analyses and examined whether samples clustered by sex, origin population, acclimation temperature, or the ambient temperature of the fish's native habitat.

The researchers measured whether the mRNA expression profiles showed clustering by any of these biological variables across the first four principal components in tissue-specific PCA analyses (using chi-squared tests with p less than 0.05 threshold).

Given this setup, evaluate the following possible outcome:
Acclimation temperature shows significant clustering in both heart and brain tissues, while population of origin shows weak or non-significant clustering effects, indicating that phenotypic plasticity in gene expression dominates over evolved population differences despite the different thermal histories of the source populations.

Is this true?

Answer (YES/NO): NO